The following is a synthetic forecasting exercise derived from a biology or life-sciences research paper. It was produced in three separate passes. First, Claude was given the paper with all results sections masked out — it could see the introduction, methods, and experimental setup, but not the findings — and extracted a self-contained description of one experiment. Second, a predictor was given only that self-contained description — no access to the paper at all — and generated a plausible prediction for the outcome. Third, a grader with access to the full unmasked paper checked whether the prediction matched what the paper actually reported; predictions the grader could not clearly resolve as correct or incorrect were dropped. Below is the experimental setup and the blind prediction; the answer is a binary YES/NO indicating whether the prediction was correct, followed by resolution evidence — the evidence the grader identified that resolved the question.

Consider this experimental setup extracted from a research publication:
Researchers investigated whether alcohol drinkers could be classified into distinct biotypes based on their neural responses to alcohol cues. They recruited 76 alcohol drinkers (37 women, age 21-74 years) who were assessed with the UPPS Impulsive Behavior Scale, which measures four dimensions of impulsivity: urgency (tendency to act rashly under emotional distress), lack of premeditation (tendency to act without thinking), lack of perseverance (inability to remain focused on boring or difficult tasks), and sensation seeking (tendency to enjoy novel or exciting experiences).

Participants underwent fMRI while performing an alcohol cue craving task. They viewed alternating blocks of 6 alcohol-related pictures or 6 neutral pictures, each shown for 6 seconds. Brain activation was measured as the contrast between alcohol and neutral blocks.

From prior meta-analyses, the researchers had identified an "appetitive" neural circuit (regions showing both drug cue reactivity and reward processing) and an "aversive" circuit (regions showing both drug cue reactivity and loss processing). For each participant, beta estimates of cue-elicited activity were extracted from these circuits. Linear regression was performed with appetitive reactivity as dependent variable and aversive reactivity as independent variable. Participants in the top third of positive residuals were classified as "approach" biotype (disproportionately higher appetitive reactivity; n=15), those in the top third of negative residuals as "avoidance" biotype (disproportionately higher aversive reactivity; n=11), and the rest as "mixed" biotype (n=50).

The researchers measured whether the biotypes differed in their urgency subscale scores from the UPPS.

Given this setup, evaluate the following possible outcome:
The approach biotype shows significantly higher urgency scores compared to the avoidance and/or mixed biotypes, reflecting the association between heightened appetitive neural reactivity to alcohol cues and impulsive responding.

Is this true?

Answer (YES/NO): NO